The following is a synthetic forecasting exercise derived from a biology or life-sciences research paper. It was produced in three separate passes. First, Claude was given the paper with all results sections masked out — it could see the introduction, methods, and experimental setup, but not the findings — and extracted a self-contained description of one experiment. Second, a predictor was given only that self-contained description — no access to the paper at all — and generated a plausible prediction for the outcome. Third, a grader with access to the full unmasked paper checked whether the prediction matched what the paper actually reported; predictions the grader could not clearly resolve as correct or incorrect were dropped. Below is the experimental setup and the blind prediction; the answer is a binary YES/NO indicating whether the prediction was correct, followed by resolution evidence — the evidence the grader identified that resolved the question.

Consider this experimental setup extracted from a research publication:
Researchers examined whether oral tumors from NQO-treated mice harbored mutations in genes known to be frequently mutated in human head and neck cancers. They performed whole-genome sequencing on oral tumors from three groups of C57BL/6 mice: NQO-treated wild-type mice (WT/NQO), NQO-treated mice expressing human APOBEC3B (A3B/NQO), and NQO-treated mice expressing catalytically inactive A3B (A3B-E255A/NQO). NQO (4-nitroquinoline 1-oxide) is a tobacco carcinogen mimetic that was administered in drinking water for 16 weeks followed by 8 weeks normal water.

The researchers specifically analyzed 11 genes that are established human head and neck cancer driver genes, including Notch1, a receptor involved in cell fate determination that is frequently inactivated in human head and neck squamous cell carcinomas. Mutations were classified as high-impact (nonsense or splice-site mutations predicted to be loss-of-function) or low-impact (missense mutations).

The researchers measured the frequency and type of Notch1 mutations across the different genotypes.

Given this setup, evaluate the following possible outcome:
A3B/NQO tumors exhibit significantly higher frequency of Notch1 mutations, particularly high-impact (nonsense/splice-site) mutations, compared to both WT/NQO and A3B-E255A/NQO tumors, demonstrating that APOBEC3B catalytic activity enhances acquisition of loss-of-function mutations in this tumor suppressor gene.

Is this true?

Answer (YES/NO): YES